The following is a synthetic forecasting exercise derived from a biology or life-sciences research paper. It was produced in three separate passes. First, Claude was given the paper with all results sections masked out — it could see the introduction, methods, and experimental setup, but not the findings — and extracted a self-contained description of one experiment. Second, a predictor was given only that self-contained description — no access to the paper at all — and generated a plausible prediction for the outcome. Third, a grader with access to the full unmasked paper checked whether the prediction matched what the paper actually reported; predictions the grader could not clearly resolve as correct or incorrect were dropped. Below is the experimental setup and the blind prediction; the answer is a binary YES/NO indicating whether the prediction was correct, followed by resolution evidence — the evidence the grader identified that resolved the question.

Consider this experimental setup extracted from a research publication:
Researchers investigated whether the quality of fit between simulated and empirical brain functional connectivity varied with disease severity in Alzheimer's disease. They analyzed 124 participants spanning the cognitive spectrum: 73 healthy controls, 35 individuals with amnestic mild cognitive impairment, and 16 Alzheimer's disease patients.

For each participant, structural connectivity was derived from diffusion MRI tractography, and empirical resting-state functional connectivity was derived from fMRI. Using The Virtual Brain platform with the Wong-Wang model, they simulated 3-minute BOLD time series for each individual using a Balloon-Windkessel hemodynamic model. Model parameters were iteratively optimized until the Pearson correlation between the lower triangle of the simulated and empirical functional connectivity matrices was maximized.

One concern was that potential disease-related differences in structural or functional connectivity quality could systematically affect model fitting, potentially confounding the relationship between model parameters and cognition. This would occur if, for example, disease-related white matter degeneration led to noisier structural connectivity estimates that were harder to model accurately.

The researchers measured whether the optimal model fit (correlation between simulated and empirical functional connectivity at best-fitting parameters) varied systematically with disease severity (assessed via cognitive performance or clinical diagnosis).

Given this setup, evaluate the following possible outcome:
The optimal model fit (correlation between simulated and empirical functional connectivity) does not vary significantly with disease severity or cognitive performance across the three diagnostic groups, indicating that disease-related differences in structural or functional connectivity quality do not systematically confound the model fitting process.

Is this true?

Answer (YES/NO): YES